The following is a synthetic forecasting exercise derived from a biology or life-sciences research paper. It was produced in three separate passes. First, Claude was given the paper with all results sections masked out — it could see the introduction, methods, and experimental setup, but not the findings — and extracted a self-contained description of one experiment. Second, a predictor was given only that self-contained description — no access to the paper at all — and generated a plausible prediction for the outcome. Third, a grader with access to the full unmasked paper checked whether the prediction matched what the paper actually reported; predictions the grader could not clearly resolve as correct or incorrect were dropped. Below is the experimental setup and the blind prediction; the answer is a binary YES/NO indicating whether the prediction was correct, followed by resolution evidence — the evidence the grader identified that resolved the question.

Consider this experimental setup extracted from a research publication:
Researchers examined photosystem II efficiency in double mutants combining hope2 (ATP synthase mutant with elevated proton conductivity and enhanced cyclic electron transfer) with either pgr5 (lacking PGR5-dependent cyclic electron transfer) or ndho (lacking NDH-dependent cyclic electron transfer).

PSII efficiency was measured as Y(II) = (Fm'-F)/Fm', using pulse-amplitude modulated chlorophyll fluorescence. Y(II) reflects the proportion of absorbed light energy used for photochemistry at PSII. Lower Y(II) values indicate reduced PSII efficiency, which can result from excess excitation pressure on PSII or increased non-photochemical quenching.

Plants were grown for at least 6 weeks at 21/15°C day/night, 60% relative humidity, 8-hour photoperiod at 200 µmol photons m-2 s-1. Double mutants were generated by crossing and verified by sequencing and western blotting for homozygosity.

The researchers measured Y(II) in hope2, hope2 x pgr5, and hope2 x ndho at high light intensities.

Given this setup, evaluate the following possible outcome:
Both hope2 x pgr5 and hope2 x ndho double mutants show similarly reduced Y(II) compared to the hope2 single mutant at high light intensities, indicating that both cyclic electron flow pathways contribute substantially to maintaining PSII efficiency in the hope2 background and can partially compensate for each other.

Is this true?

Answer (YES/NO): NO